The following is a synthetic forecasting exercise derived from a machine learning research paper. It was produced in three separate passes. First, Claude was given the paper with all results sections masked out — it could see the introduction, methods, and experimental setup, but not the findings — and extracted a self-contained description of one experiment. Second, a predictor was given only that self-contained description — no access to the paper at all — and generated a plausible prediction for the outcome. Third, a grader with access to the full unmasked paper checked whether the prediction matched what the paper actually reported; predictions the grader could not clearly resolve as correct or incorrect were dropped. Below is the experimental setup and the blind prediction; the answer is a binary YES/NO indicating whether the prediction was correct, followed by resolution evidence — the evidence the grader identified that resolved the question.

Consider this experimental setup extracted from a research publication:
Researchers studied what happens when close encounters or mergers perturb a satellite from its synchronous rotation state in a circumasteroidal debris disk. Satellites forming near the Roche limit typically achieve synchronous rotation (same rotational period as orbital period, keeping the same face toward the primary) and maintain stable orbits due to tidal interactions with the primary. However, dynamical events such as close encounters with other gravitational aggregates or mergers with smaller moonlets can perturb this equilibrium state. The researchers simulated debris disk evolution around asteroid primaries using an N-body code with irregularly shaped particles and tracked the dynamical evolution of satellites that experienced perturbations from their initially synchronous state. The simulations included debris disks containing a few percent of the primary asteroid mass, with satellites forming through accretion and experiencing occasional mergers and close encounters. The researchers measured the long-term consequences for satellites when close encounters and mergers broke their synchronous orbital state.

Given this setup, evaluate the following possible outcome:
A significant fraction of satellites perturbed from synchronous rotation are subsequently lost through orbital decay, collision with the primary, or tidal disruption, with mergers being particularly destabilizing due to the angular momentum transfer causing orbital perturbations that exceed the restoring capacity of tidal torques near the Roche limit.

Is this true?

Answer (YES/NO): NO